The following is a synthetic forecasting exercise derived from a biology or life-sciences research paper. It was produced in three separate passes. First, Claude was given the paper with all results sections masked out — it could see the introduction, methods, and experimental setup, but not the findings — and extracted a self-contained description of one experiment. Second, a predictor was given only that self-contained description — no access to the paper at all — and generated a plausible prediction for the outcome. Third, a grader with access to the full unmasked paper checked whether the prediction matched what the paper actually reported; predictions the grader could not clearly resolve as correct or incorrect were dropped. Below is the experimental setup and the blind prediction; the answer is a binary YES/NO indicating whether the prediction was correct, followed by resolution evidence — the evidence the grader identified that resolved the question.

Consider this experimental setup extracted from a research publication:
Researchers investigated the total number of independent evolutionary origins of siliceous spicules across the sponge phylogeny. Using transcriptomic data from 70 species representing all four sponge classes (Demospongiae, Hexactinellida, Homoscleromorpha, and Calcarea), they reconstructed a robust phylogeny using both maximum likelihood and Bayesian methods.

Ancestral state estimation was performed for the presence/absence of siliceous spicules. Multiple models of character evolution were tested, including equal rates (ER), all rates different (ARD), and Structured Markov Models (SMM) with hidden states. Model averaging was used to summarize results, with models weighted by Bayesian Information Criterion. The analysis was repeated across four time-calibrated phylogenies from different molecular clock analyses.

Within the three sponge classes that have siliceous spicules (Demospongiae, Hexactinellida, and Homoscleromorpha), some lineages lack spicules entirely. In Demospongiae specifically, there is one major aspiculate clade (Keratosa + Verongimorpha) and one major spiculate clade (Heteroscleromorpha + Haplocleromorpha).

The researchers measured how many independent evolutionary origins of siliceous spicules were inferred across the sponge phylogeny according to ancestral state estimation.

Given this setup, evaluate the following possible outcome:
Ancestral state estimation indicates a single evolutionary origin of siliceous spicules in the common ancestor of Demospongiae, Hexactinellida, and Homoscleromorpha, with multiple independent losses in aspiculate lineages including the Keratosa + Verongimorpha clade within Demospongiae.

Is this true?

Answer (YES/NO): NO